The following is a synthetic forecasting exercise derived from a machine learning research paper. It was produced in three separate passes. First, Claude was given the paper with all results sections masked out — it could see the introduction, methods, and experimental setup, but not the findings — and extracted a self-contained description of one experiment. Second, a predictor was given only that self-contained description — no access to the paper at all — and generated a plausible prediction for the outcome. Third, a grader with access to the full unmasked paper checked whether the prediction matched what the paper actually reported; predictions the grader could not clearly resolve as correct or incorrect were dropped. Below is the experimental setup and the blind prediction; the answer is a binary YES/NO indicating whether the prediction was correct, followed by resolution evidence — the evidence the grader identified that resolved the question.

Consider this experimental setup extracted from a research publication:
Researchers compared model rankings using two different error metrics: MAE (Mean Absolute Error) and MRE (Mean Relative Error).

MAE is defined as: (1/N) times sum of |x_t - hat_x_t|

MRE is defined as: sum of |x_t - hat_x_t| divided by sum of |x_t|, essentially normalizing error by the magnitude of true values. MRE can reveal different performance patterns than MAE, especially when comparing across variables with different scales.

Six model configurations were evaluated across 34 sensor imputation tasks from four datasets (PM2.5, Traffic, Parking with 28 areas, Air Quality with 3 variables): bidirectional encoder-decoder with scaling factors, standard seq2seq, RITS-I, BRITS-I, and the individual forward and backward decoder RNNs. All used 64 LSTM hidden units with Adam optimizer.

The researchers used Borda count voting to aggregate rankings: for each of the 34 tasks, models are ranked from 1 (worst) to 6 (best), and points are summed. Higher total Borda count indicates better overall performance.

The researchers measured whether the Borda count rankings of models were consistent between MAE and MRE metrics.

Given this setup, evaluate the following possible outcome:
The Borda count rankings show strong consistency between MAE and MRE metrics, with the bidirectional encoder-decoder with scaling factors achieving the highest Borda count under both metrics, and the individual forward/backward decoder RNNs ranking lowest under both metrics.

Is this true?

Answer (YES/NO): YES